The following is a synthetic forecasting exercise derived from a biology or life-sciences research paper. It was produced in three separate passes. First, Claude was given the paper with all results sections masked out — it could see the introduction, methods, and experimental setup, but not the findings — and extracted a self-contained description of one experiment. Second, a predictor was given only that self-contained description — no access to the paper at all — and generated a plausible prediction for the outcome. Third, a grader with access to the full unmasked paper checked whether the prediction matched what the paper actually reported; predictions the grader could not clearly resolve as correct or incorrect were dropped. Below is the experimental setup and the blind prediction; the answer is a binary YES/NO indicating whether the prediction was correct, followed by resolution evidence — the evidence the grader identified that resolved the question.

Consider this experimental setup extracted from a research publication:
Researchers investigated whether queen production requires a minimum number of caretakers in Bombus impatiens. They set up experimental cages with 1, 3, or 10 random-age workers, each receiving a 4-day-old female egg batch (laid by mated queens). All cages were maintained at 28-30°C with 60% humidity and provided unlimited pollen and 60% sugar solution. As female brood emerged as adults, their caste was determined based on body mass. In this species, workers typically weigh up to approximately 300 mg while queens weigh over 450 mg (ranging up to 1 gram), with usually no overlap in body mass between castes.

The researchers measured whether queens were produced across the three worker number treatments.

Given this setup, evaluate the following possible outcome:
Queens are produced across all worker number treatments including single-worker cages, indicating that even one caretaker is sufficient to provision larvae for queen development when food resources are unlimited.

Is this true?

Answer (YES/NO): NO